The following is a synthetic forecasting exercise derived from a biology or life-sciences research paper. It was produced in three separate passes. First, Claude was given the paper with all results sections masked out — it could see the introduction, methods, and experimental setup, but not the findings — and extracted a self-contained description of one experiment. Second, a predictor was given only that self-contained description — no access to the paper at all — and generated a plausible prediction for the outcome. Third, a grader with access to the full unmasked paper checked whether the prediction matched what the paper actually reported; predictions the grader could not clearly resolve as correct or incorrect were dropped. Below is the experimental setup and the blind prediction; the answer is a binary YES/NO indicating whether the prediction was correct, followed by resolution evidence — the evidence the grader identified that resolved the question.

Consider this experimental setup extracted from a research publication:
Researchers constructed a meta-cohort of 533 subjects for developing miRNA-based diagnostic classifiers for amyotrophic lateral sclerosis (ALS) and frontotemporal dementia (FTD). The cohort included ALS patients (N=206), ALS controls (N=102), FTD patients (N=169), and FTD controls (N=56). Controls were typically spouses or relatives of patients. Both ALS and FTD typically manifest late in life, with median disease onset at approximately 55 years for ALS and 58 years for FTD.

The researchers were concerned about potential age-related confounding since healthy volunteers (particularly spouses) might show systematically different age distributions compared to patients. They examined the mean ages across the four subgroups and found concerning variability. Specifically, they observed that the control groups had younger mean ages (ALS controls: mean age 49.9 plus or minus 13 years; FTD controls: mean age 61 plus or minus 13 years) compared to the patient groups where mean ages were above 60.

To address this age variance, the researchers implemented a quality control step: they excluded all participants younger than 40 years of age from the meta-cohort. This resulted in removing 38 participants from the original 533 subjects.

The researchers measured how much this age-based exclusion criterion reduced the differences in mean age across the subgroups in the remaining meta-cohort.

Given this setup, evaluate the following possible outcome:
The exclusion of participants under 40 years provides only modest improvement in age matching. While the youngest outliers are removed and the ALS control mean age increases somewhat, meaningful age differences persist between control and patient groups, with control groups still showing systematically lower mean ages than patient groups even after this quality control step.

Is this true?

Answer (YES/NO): YES